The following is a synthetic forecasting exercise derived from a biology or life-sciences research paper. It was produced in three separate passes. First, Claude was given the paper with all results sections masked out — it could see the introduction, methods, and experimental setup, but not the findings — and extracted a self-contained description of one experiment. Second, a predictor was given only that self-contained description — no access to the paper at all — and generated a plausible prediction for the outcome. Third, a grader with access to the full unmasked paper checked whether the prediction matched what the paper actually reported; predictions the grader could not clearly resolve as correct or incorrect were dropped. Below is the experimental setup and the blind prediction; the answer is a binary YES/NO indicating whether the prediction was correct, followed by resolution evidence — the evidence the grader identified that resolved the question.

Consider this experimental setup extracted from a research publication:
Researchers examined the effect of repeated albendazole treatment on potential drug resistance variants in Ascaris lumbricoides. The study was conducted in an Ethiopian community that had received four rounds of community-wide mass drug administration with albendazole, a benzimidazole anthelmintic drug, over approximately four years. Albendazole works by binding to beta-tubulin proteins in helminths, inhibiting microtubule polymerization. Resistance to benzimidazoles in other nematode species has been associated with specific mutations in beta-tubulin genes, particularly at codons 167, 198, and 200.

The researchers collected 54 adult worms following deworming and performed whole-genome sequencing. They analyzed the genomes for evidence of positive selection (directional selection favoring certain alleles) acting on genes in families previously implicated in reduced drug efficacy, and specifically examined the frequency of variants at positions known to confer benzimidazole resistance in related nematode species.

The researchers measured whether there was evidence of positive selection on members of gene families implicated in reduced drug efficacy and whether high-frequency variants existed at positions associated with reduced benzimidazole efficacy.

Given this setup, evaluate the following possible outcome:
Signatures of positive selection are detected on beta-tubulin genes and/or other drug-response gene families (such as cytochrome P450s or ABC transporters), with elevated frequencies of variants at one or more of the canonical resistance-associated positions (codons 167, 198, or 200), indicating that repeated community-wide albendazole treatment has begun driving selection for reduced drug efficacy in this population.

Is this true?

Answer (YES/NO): NO